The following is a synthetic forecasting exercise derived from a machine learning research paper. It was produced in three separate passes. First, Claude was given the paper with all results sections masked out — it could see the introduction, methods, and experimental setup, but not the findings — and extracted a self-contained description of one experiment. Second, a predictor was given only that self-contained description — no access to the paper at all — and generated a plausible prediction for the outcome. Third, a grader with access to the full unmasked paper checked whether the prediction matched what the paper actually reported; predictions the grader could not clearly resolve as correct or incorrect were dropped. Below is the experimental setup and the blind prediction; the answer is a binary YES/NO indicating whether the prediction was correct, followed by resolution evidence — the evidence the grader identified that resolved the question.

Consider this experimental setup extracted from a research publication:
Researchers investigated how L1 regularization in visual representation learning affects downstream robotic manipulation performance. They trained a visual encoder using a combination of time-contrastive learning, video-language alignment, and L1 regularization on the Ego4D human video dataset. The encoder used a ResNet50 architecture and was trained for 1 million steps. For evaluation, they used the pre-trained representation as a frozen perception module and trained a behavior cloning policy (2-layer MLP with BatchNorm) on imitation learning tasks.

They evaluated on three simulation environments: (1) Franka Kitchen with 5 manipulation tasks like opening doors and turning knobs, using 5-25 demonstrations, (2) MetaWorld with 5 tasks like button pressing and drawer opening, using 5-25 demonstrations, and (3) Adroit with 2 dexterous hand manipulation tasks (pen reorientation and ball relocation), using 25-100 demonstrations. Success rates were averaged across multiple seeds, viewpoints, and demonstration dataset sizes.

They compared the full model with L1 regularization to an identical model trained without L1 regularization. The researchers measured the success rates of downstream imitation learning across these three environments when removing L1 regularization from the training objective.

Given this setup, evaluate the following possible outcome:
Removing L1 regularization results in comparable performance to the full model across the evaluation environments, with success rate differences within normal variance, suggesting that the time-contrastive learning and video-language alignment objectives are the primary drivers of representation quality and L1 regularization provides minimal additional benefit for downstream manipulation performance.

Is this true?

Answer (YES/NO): NO